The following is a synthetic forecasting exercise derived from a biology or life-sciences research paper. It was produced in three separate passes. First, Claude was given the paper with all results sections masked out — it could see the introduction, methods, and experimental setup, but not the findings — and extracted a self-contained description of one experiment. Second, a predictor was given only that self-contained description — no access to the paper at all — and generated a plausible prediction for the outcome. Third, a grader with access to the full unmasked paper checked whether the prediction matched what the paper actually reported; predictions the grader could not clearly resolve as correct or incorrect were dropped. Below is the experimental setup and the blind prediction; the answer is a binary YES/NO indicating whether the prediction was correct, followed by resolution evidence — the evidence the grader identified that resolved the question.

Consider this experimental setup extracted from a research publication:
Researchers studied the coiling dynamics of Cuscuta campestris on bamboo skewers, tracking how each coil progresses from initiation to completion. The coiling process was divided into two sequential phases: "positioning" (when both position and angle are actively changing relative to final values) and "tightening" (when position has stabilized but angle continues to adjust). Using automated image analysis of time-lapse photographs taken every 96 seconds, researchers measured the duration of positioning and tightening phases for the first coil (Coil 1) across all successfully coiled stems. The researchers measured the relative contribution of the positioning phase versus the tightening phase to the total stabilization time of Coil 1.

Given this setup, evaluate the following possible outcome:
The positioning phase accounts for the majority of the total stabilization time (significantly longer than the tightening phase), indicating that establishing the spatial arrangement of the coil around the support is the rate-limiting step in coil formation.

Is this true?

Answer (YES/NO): YES